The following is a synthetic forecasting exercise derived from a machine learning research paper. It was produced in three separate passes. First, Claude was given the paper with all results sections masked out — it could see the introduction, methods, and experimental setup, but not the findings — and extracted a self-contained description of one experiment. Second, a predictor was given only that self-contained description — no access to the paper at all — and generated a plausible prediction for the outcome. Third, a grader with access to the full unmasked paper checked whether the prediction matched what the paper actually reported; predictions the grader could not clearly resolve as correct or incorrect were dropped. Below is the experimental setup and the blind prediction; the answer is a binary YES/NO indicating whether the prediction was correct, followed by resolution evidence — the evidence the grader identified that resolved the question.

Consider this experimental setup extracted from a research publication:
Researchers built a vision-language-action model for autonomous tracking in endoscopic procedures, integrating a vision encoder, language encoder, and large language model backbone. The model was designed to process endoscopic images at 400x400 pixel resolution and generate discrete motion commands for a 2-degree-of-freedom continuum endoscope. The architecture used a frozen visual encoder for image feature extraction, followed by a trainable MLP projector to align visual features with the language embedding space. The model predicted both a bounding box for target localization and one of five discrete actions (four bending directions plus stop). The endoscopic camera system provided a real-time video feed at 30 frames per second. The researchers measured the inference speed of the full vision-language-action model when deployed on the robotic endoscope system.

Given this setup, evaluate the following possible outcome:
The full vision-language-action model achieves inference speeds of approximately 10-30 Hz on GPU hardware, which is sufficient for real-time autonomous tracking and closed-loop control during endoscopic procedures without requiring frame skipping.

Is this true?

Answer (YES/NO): NO